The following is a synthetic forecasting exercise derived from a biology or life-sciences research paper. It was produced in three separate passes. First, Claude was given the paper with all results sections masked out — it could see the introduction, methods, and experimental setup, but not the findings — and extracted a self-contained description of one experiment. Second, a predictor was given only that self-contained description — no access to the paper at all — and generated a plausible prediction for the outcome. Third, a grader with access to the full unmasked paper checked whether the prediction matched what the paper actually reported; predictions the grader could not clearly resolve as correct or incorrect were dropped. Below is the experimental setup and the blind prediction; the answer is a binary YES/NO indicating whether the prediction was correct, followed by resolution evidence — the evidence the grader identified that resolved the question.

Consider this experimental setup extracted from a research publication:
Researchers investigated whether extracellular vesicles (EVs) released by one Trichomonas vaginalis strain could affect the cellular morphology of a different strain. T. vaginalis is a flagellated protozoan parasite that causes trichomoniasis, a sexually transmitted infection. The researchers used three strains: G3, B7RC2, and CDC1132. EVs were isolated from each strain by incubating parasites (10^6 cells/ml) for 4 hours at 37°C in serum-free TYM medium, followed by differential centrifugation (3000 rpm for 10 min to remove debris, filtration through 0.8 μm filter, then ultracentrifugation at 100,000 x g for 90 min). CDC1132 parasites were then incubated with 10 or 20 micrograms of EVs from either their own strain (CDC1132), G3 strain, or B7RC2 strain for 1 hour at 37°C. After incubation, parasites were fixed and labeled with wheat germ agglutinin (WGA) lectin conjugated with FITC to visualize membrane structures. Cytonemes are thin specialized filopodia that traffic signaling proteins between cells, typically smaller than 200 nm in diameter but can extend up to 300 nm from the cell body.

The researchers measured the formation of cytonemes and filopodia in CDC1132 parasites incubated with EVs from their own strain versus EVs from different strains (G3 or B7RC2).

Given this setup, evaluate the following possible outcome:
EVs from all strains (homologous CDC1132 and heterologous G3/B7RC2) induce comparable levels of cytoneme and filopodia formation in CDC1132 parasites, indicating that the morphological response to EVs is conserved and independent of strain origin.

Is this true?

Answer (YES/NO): NO